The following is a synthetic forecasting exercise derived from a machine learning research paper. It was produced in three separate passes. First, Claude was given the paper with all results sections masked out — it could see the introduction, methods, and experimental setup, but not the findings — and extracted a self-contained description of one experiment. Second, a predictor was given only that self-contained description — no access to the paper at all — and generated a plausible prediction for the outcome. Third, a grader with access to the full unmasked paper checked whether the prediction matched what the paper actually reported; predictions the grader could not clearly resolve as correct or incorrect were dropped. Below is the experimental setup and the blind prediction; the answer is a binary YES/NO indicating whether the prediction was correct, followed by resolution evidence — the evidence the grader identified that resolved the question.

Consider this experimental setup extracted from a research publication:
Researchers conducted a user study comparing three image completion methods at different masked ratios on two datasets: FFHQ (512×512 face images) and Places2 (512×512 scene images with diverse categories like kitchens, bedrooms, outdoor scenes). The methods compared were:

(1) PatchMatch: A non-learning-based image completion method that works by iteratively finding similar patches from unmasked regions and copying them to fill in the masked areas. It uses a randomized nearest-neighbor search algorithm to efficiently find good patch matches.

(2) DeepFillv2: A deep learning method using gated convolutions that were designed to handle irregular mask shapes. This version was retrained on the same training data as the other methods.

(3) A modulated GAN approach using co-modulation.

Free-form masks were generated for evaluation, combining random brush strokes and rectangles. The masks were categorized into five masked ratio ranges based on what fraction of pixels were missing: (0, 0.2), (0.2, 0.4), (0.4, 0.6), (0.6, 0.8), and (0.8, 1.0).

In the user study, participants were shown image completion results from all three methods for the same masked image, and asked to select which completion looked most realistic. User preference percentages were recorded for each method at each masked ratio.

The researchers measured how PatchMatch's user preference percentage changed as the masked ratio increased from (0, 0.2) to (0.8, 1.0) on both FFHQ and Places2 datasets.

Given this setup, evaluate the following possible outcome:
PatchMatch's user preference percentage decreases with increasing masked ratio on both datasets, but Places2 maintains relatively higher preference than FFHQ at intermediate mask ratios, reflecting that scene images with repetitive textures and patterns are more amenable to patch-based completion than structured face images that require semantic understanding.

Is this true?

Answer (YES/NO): NO